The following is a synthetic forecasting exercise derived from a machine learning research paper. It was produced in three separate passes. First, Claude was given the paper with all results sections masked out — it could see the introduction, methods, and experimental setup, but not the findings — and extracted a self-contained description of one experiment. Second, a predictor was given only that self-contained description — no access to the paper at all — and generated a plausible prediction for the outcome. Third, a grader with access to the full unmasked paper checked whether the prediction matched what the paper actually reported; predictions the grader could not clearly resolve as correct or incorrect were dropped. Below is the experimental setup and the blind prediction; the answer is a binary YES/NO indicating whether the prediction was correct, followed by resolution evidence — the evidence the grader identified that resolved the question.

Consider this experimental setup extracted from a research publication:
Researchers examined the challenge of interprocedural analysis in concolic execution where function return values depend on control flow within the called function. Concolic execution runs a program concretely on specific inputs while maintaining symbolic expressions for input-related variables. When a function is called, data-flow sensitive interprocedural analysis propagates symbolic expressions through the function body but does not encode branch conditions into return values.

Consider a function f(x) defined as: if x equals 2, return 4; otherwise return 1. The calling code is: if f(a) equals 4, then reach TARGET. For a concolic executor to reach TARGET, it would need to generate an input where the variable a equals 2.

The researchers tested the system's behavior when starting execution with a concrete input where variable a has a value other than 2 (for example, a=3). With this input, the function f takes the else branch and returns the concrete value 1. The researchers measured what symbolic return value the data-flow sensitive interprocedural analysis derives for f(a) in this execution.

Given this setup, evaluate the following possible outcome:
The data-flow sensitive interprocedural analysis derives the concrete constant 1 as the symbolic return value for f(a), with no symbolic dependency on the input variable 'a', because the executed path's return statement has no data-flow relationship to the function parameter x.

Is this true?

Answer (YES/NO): YES